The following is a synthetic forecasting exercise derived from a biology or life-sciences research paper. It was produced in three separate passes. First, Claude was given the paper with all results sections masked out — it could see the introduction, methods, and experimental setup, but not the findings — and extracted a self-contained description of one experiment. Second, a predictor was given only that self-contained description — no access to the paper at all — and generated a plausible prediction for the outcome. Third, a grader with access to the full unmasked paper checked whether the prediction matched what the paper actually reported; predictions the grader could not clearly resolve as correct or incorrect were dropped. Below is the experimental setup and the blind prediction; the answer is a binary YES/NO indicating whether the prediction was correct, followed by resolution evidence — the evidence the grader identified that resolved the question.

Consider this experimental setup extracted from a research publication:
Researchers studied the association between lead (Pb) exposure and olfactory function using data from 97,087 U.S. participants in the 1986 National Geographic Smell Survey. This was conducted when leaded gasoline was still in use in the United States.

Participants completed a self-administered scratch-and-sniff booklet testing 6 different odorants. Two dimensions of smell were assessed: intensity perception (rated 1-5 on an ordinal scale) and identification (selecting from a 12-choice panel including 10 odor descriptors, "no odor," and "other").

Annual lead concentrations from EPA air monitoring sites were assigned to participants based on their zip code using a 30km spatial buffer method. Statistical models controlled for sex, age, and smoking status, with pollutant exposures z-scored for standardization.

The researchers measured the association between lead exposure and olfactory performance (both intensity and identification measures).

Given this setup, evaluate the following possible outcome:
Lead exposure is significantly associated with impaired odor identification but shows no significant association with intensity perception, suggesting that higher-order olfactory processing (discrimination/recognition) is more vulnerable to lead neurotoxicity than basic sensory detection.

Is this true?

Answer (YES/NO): NO